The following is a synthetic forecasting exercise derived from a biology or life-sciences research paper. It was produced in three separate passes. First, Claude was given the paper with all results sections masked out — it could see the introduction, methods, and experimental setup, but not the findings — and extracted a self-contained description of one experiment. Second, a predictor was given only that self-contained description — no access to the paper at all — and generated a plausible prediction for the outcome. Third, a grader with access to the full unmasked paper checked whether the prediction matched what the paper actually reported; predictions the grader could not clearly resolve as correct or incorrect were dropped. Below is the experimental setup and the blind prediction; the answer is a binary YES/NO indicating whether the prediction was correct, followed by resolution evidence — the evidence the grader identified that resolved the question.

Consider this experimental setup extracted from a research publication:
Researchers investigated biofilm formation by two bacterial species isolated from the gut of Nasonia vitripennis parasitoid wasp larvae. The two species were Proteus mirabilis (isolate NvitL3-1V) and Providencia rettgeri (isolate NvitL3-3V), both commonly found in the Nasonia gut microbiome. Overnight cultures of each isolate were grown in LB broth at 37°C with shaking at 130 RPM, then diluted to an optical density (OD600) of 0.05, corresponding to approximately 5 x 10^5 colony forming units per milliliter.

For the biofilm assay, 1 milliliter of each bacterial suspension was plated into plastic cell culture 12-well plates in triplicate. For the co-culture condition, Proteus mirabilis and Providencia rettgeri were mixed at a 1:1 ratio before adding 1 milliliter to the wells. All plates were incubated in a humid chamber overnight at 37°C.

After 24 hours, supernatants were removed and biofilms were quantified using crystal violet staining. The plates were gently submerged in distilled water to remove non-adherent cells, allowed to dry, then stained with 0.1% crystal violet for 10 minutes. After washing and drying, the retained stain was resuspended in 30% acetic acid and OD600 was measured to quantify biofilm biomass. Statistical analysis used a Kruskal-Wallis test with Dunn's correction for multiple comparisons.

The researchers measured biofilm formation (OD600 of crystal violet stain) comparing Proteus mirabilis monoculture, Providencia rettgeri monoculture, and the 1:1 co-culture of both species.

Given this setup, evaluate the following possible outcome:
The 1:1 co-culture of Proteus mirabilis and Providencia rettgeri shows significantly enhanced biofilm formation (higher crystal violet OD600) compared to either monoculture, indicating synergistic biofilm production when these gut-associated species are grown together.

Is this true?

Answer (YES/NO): NO